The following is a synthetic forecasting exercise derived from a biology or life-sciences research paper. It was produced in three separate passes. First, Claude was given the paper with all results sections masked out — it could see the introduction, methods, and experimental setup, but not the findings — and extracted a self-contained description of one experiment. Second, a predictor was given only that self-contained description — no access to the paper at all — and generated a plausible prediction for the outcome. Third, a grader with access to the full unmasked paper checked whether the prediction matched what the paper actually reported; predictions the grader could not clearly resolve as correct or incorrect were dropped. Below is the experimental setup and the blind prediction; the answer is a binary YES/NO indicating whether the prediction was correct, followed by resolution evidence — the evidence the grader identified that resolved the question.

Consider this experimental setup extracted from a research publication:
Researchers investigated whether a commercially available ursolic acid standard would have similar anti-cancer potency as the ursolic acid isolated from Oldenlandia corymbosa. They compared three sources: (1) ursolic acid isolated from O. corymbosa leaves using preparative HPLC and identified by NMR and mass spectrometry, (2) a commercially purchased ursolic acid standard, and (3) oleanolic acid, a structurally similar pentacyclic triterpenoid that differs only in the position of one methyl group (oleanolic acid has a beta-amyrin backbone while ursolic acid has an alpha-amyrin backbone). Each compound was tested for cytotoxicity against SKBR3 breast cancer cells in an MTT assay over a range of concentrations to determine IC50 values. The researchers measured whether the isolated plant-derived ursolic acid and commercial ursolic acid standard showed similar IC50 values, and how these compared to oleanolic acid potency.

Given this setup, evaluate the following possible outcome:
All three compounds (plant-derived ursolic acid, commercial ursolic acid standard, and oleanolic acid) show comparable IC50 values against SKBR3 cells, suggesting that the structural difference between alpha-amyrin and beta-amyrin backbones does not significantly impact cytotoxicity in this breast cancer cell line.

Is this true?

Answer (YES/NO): NO